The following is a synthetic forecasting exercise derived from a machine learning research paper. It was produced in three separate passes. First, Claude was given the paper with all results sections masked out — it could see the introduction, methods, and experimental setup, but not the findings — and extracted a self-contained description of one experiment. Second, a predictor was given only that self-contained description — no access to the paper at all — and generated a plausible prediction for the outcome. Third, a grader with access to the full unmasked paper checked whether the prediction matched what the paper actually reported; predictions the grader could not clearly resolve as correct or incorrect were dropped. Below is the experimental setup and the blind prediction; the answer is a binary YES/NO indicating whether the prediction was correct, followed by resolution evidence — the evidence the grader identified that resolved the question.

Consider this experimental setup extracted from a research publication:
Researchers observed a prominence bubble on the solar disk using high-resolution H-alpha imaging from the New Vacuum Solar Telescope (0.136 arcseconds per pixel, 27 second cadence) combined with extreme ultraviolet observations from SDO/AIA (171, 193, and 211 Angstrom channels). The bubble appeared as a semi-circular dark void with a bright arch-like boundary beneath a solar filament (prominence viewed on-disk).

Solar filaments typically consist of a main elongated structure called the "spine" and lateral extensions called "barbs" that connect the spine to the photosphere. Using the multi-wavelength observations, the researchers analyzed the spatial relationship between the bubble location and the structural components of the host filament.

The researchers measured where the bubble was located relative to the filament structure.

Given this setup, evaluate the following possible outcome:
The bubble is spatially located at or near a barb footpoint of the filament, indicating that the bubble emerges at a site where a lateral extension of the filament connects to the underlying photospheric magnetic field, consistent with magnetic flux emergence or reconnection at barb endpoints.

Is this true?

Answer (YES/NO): YES